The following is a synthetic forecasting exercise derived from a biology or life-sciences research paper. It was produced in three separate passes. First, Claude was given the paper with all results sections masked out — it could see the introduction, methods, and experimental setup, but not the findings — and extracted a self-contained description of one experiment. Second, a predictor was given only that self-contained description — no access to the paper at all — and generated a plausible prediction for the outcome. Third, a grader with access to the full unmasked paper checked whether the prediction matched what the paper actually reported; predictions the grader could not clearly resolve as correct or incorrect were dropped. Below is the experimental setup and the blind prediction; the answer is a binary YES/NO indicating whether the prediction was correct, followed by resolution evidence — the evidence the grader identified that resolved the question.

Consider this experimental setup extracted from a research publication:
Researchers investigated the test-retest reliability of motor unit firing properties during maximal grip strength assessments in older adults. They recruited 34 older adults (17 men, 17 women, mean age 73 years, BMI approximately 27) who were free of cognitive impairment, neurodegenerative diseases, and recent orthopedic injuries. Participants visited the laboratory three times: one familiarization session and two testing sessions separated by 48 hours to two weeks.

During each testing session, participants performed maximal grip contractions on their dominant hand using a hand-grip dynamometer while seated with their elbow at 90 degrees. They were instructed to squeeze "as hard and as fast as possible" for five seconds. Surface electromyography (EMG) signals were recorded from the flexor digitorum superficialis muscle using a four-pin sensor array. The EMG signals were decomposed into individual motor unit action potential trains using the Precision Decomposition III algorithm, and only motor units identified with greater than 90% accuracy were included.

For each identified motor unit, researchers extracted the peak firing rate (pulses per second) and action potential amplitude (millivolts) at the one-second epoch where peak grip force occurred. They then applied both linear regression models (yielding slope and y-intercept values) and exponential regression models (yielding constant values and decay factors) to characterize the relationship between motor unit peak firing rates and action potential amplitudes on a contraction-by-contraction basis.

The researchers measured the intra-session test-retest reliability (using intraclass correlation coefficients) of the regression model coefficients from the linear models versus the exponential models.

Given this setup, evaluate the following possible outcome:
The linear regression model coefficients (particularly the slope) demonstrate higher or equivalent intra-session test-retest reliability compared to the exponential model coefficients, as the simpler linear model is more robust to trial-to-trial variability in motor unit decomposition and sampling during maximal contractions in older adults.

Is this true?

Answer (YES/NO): YES